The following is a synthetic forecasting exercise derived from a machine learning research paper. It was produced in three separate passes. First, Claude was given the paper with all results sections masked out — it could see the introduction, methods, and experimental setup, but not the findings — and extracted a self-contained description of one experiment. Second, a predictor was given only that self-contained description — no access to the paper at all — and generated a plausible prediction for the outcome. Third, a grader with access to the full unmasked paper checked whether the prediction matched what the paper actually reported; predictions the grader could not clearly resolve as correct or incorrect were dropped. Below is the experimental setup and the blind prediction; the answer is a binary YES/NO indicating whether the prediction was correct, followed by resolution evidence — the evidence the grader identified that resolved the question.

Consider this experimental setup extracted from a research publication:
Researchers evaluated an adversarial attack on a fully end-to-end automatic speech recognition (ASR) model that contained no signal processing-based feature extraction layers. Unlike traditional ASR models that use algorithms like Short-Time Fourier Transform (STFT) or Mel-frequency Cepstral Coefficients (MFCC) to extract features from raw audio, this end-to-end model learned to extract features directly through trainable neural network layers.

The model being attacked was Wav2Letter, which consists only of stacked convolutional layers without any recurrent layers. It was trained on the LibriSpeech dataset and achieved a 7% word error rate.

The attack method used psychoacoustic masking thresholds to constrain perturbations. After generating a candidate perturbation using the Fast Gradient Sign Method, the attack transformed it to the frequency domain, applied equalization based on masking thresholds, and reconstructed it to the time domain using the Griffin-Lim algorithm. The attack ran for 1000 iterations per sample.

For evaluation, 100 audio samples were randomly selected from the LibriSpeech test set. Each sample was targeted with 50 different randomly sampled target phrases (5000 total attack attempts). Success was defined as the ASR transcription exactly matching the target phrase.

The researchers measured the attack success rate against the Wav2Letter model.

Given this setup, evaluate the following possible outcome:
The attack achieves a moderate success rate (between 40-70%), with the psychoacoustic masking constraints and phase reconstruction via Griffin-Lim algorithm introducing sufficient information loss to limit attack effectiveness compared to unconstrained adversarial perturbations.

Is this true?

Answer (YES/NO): NO